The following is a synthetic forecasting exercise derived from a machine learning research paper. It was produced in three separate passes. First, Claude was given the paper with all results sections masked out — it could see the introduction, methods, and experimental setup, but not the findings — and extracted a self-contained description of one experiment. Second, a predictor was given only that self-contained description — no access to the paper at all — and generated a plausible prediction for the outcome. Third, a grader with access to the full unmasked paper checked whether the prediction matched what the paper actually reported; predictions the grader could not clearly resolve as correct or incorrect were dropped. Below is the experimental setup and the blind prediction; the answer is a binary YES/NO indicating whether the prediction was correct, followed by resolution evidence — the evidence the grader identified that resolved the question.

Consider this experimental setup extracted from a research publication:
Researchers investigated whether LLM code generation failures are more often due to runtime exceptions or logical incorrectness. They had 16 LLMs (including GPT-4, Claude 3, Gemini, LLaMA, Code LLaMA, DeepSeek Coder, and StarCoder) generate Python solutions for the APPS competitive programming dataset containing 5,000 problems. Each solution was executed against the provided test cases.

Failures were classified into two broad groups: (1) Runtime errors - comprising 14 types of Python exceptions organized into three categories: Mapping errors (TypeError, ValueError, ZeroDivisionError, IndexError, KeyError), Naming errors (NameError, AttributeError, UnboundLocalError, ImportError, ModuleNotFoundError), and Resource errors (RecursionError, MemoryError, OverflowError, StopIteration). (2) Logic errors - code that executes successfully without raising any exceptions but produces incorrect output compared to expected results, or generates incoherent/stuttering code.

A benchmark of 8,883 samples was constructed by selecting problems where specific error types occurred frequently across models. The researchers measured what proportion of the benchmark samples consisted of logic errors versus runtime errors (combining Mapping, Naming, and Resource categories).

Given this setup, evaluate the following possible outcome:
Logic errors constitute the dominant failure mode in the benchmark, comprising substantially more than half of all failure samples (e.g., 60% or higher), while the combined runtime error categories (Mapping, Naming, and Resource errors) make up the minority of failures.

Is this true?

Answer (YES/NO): NO